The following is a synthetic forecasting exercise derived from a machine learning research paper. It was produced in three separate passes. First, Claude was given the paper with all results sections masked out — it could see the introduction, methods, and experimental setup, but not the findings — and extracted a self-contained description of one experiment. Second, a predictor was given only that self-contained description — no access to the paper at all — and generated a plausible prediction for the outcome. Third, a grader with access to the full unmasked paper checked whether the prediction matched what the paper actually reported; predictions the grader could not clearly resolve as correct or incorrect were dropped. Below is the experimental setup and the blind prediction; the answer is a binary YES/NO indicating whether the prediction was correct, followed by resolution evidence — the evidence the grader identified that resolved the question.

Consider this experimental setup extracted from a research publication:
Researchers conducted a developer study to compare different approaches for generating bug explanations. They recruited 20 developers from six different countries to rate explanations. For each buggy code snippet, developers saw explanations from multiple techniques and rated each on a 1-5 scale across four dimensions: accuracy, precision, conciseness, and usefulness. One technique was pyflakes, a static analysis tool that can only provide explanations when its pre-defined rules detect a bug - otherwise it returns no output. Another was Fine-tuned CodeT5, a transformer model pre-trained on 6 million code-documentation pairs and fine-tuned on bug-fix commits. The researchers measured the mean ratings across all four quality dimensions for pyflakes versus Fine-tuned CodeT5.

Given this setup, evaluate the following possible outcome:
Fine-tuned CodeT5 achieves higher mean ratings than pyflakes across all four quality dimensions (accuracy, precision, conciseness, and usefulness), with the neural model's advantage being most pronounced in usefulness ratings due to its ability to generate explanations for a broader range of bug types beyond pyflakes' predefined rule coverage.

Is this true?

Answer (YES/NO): NO